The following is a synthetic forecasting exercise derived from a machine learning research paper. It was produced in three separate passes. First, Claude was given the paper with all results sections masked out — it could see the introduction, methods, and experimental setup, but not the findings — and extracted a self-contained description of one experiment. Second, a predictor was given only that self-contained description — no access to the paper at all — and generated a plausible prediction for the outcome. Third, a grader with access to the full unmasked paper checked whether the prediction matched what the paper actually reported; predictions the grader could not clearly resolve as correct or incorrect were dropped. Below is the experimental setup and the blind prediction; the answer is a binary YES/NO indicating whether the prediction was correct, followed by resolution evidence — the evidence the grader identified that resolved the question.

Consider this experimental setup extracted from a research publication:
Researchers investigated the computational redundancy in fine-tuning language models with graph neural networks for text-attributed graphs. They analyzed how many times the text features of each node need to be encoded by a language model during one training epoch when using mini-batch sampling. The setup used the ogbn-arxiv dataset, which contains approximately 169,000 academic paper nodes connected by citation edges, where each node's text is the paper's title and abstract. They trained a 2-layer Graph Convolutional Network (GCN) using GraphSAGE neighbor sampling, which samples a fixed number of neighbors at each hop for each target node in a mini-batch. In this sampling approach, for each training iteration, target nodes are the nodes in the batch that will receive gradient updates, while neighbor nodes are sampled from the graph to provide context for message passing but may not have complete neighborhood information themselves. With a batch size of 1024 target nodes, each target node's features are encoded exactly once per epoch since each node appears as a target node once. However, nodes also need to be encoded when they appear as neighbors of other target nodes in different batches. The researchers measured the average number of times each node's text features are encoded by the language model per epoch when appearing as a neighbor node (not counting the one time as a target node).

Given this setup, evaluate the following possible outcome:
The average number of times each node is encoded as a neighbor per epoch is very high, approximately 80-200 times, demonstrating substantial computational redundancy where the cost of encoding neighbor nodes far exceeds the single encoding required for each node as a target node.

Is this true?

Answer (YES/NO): NO